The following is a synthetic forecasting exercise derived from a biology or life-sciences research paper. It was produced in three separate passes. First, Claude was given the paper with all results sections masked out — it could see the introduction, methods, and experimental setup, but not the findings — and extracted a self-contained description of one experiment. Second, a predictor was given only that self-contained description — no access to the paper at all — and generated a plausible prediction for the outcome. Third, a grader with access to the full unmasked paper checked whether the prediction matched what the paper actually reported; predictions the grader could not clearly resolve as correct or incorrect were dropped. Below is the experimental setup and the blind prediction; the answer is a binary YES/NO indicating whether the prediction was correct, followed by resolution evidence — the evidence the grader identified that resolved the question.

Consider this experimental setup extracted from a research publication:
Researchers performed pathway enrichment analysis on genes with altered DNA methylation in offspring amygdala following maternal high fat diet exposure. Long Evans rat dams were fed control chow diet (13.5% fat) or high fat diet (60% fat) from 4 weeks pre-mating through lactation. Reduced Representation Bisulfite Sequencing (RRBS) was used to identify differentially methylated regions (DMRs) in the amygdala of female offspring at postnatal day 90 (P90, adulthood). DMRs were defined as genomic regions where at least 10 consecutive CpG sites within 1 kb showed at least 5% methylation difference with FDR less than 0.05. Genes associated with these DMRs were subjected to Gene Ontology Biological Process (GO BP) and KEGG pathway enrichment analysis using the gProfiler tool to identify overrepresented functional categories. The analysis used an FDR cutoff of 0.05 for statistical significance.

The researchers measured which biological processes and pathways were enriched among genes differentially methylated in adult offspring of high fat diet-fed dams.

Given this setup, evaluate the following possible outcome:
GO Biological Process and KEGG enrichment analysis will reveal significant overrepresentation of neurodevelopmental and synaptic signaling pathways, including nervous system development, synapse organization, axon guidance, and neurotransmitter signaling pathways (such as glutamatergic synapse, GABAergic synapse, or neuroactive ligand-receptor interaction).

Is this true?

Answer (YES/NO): YES